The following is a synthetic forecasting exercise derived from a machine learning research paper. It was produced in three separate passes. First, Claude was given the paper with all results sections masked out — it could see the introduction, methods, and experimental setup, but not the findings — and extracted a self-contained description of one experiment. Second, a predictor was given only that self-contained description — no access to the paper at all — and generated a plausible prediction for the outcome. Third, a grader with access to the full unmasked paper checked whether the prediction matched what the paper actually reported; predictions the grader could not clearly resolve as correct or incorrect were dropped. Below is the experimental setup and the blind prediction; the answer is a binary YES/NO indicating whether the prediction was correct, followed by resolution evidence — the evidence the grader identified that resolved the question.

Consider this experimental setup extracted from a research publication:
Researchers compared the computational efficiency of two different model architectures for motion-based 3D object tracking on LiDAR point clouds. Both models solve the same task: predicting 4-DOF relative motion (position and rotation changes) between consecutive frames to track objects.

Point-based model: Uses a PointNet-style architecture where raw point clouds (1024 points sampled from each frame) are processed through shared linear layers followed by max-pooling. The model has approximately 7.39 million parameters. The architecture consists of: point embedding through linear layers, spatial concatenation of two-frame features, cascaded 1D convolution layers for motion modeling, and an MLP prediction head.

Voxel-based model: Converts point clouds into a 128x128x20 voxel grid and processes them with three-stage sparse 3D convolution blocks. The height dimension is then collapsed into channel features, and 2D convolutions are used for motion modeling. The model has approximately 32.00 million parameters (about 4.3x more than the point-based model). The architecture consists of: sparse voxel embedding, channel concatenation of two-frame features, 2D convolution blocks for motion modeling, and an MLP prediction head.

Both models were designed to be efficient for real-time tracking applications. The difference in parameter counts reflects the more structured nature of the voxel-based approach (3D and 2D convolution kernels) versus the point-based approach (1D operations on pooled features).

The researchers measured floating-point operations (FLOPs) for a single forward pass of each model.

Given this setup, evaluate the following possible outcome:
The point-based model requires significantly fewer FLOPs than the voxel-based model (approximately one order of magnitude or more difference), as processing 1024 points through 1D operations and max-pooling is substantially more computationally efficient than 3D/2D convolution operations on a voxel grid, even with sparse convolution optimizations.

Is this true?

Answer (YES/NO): NO